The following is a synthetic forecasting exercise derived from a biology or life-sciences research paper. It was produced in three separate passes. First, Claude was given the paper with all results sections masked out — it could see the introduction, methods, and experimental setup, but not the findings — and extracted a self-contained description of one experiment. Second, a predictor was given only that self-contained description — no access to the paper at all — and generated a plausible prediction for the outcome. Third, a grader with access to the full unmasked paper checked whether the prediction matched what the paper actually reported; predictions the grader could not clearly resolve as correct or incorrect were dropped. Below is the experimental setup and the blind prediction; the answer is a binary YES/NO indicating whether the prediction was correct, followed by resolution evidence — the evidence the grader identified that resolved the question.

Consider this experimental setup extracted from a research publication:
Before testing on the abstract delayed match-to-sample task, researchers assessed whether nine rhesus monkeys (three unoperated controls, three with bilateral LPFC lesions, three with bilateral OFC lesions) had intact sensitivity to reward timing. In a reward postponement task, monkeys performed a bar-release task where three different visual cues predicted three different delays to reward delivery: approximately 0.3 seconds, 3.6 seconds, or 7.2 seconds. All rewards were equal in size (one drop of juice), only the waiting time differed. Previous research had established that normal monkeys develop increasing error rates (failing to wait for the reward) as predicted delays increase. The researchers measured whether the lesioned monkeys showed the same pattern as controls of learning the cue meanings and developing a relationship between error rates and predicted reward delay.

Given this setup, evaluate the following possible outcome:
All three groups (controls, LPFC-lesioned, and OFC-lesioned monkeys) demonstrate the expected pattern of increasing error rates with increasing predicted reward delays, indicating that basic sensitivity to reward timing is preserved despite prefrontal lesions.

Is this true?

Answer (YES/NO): YES